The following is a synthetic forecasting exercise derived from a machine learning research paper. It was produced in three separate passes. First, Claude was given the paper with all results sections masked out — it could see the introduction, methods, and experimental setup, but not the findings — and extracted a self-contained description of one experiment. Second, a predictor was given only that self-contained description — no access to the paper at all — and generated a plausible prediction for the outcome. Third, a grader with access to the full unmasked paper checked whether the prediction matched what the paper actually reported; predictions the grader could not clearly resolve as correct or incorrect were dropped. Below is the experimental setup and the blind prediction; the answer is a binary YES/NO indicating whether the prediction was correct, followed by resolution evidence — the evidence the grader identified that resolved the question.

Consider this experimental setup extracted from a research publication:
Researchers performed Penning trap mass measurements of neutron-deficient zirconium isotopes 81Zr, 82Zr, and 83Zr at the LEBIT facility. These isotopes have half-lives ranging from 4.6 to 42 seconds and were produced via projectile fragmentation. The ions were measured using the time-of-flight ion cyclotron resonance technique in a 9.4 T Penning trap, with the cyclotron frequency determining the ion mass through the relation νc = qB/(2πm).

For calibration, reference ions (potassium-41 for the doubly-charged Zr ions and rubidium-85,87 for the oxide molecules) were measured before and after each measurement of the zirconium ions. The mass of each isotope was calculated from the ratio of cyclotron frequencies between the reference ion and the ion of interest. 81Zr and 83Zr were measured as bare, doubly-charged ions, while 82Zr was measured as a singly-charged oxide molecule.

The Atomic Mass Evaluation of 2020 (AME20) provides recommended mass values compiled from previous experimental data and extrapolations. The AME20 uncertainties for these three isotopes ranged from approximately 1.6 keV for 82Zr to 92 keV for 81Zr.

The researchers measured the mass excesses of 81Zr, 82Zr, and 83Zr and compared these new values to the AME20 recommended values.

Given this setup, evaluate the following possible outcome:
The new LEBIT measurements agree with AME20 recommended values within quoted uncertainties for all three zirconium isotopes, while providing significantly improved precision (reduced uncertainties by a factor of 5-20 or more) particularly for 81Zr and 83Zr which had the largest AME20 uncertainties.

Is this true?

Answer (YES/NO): NO